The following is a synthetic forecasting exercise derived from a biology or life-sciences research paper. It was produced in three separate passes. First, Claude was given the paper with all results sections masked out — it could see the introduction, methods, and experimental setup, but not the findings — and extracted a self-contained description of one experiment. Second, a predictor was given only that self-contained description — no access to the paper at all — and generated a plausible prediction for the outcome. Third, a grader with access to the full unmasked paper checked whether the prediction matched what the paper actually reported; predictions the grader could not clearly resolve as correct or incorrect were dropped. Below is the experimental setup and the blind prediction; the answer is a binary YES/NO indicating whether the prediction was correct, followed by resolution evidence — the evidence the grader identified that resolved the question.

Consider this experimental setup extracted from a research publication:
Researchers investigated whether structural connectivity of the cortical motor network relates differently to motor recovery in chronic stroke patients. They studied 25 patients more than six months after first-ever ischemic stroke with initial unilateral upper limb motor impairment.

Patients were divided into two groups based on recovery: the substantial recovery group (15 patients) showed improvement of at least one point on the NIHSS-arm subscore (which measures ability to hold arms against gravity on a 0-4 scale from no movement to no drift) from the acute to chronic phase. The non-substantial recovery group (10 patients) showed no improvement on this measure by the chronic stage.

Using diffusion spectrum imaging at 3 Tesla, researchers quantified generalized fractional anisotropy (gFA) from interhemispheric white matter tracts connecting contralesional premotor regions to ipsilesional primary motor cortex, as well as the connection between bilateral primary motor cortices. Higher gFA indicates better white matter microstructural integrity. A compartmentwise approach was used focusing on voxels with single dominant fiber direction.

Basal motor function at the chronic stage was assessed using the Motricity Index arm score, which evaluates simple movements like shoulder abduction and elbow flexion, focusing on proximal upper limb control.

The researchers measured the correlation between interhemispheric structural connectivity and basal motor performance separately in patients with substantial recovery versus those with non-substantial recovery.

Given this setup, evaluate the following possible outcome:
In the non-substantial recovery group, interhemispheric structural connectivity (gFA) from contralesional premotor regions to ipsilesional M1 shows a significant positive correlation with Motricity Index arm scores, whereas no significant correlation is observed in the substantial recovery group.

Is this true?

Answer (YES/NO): YES